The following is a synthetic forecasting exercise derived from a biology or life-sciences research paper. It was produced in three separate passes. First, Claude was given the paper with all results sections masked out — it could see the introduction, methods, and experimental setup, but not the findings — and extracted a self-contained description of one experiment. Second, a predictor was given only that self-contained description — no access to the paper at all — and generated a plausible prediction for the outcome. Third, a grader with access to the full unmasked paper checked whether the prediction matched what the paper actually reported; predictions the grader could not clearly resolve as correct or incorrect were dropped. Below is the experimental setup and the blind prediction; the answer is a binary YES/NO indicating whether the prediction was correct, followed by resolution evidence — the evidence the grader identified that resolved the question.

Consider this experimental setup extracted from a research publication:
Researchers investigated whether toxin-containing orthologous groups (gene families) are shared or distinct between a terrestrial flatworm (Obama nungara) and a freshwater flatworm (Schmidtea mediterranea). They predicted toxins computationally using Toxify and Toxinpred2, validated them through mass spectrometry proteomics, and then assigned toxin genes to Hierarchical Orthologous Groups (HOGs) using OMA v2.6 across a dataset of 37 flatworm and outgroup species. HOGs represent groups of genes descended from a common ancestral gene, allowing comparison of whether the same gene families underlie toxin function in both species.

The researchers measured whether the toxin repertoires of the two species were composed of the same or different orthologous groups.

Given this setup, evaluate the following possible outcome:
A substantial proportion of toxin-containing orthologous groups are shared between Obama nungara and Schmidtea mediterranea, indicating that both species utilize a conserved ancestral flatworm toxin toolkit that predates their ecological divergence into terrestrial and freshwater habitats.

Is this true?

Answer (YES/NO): NO